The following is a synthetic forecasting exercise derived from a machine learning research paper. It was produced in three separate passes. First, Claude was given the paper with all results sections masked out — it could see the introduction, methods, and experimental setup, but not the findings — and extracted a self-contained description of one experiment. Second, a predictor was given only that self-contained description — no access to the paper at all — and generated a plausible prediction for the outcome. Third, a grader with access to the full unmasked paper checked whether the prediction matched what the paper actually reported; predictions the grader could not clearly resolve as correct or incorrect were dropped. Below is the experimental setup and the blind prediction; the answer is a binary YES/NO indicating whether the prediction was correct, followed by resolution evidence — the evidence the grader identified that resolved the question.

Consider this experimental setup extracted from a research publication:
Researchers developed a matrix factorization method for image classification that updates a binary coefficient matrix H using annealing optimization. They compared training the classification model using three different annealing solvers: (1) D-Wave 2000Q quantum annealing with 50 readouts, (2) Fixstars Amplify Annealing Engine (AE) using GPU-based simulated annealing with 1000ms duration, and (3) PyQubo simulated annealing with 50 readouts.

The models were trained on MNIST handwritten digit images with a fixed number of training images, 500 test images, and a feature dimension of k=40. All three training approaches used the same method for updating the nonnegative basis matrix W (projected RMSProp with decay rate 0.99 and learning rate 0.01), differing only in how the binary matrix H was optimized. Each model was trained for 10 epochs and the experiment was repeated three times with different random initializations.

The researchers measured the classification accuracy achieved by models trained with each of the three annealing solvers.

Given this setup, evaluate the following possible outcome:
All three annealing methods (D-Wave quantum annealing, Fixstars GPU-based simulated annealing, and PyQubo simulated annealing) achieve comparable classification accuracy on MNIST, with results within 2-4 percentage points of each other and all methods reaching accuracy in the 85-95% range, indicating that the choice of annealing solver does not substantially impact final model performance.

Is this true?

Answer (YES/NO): NO